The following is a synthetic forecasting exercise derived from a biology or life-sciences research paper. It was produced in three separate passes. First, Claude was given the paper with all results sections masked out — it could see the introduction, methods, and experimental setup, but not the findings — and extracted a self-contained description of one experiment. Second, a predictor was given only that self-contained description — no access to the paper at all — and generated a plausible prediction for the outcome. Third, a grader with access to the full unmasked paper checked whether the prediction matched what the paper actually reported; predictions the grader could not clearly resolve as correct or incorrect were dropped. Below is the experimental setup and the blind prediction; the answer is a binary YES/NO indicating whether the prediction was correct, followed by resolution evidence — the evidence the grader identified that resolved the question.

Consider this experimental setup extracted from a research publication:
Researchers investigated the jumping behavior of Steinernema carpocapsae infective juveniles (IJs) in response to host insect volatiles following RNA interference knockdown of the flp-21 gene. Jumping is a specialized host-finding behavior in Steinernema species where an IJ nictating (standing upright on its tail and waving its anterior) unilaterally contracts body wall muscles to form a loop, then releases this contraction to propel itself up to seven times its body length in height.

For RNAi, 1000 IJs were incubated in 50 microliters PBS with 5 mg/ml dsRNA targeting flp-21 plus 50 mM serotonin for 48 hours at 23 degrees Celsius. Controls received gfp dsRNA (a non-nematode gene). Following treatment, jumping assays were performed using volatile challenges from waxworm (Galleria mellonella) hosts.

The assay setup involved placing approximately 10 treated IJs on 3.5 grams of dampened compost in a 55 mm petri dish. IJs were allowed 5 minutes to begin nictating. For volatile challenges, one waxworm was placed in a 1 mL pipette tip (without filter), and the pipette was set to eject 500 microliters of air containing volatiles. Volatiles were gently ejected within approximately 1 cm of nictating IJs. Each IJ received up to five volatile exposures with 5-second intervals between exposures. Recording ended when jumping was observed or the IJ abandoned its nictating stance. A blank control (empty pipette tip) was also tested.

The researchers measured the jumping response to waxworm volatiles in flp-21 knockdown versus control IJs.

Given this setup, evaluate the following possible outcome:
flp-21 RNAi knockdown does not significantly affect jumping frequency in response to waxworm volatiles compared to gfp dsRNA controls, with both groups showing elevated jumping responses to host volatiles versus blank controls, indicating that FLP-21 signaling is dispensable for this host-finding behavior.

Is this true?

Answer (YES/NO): NO